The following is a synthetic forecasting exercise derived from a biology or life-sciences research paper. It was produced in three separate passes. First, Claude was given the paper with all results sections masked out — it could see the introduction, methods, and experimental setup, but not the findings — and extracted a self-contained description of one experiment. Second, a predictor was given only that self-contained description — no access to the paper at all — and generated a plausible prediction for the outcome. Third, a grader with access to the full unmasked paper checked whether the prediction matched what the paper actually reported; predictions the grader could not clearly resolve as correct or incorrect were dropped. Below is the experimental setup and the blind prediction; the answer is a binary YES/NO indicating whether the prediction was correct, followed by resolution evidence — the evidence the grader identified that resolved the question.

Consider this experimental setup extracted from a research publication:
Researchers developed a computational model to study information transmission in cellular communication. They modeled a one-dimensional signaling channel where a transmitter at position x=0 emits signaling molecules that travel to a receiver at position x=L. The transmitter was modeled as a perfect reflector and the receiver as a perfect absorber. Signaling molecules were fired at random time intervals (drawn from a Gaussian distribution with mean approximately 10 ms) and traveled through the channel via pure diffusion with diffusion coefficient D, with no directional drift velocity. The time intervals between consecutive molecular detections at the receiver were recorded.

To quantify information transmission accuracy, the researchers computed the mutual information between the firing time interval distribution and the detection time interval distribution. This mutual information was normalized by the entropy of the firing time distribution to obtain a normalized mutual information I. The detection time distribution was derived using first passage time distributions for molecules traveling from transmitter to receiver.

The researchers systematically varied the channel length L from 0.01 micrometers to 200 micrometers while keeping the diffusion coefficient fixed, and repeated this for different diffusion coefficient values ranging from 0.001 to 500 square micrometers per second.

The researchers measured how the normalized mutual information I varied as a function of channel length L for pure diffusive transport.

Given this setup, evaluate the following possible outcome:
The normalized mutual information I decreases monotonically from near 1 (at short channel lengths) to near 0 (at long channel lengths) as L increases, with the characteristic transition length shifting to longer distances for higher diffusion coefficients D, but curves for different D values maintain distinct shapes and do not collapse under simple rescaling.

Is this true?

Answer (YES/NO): NO